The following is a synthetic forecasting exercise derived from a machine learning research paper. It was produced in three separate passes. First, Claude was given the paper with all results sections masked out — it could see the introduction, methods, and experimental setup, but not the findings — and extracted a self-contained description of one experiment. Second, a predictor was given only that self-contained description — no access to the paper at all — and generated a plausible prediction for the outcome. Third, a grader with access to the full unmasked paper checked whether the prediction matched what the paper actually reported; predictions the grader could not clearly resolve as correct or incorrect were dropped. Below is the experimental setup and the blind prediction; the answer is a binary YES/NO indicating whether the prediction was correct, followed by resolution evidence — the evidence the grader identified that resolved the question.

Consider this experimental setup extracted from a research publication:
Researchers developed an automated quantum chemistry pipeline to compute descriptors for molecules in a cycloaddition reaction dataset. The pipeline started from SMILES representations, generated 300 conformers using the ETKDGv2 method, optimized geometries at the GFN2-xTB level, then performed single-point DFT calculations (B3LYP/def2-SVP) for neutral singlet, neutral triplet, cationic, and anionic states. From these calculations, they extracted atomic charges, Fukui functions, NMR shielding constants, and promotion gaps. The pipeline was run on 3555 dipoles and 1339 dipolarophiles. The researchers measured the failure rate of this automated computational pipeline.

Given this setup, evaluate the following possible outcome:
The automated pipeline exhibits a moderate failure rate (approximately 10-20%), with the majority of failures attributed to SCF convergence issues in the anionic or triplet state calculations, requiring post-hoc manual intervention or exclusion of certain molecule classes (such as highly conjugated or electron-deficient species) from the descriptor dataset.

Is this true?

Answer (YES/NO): NO